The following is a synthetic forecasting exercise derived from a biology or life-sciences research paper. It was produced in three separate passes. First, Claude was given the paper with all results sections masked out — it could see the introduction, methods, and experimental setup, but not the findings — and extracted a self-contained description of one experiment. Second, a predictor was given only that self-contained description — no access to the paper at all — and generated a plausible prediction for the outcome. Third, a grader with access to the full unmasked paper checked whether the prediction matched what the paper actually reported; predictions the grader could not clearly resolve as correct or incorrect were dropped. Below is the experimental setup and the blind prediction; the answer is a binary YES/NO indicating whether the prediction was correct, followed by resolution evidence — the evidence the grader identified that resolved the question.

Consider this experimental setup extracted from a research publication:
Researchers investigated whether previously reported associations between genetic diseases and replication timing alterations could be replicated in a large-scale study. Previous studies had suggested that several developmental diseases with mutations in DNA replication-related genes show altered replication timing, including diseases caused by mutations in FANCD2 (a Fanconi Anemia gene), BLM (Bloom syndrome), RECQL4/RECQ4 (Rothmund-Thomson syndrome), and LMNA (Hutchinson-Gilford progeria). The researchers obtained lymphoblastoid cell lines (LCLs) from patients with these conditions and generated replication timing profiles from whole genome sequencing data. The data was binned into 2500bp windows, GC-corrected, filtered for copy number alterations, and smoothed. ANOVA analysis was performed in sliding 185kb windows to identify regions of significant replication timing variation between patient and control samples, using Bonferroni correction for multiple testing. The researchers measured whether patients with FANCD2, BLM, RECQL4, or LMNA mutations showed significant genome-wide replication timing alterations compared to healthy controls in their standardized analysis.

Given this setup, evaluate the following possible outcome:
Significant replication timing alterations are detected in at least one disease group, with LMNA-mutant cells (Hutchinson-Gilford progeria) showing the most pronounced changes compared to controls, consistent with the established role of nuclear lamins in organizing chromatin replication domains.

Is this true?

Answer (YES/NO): NO